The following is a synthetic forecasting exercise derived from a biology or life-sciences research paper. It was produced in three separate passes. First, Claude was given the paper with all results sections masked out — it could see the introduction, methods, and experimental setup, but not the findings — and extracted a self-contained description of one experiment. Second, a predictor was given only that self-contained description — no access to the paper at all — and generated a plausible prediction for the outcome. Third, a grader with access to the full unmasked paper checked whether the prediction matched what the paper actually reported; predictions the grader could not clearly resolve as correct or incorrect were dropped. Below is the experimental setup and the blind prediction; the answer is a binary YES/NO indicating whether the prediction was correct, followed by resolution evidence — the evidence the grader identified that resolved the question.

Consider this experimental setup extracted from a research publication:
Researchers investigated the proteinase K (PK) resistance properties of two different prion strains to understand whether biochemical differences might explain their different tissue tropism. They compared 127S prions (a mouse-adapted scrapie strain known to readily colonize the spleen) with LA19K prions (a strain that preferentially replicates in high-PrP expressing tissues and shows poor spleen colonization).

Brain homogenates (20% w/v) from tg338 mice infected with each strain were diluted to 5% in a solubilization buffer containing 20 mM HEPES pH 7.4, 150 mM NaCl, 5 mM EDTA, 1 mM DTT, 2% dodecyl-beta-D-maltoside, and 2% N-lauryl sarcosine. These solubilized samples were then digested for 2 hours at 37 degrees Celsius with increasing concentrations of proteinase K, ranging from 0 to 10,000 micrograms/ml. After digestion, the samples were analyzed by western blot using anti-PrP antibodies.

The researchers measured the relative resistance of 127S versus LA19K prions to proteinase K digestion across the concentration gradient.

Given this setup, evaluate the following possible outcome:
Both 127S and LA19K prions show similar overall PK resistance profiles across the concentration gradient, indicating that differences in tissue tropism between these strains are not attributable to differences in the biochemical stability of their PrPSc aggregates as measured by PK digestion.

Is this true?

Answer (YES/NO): YES